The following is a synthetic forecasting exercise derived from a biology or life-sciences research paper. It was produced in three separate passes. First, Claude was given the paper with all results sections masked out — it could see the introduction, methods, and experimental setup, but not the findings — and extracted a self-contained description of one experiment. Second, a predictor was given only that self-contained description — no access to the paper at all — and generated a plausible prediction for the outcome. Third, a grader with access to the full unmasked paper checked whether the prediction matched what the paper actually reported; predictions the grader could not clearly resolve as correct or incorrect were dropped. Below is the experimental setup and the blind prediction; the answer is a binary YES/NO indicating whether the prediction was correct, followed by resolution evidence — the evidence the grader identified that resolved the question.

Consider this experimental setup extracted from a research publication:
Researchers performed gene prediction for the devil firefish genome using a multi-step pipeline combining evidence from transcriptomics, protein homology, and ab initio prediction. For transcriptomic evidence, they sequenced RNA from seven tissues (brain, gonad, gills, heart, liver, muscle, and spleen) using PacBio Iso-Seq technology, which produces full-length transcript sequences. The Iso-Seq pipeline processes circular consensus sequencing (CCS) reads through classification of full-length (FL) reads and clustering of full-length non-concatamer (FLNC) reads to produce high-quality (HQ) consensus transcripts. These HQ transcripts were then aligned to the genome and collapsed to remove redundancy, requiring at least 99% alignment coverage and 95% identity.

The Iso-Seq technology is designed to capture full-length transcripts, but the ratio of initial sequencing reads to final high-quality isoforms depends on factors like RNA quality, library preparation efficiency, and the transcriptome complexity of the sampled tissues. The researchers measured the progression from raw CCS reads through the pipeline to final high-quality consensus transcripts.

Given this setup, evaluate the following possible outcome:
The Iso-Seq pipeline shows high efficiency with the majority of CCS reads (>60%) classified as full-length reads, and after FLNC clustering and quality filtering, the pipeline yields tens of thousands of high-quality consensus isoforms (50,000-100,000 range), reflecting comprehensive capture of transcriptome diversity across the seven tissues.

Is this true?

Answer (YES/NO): NO